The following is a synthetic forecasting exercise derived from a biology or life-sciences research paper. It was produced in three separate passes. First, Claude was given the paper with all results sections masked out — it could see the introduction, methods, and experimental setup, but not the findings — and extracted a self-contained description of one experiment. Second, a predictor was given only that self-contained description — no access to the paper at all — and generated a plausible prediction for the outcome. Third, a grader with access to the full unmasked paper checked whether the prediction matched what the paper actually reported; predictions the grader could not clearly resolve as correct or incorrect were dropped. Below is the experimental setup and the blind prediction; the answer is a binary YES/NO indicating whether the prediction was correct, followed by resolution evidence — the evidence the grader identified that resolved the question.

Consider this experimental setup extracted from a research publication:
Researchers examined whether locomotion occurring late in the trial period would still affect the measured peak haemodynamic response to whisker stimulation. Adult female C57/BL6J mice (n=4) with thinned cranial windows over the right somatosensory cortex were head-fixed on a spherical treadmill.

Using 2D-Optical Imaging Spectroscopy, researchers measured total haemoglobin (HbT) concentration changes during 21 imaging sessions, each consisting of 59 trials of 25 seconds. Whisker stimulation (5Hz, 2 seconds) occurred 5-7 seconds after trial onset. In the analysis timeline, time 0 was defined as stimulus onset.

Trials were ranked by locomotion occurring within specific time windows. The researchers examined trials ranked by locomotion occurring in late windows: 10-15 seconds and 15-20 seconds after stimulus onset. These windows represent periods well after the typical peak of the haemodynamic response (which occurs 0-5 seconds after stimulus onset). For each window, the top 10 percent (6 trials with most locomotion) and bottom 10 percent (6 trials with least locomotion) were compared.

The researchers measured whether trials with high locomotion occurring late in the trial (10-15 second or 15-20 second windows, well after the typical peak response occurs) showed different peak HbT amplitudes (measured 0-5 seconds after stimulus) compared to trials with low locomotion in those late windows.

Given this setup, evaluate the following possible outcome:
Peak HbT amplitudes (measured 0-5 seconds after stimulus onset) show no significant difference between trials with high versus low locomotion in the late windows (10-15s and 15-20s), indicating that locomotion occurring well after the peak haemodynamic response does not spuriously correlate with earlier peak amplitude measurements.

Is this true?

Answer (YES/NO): YES